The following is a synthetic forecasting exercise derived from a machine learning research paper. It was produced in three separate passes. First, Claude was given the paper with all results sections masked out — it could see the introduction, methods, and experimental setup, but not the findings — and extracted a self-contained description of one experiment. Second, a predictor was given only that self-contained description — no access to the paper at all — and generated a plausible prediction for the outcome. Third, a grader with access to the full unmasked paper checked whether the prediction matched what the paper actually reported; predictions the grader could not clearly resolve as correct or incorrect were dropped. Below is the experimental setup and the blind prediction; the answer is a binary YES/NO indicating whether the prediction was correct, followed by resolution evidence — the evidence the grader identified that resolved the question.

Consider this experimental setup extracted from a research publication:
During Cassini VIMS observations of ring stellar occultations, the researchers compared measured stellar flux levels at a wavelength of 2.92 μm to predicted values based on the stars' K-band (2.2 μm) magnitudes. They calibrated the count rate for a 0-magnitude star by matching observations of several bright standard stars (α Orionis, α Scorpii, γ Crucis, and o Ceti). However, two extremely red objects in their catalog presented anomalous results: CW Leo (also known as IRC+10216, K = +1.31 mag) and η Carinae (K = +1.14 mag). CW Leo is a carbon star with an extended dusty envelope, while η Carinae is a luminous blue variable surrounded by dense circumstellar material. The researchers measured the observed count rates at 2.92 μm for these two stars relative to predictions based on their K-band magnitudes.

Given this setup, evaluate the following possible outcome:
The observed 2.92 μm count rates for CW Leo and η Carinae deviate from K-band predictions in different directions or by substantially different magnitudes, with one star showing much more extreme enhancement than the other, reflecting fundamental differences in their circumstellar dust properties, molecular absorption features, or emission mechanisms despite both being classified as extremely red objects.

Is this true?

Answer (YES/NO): NO